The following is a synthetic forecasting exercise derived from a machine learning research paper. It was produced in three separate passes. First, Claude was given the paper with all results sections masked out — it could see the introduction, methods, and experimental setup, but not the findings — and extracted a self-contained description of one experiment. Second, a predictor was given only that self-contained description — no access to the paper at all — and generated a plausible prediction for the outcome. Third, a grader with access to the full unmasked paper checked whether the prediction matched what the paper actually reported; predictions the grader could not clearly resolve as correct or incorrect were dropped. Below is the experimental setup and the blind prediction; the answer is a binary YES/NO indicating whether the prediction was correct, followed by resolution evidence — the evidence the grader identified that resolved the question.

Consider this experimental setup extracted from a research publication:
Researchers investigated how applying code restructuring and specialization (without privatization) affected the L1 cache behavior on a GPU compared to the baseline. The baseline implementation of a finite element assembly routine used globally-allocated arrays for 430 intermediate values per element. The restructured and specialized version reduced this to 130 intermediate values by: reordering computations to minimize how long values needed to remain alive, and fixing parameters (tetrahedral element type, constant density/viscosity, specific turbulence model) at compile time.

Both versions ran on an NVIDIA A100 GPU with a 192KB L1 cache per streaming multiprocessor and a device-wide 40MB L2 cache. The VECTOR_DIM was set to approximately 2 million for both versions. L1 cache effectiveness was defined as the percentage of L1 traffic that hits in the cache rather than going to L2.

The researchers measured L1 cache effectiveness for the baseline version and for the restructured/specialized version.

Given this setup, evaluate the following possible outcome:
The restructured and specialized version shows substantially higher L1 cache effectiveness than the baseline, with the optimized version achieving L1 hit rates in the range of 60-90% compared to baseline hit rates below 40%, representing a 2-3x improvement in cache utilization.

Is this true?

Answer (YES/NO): YES